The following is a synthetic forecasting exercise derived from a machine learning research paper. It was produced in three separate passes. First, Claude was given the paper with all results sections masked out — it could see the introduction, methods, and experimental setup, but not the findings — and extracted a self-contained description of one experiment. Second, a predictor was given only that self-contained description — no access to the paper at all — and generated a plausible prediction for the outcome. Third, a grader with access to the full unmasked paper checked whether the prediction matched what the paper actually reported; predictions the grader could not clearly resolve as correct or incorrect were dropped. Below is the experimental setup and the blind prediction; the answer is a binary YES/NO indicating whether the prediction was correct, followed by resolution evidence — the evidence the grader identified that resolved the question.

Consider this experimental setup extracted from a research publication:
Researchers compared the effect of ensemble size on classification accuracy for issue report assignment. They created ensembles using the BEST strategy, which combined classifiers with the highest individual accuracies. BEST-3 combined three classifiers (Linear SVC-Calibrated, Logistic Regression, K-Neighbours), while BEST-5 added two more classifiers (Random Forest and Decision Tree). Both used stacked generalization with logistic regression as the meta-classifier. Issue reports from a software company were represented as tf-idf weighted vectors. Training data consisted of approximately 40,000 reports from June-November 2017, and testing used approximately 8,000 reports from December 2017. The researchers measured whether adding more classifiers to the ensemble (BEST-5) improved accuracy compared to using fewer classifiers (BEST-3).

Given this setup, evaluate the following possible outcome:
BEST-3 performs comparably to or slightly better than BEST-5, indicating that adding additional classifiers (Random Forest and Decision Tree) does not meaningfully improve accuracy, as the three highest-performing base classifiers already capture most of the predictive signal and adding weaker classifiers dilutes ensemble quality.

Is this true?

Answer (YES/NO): NO